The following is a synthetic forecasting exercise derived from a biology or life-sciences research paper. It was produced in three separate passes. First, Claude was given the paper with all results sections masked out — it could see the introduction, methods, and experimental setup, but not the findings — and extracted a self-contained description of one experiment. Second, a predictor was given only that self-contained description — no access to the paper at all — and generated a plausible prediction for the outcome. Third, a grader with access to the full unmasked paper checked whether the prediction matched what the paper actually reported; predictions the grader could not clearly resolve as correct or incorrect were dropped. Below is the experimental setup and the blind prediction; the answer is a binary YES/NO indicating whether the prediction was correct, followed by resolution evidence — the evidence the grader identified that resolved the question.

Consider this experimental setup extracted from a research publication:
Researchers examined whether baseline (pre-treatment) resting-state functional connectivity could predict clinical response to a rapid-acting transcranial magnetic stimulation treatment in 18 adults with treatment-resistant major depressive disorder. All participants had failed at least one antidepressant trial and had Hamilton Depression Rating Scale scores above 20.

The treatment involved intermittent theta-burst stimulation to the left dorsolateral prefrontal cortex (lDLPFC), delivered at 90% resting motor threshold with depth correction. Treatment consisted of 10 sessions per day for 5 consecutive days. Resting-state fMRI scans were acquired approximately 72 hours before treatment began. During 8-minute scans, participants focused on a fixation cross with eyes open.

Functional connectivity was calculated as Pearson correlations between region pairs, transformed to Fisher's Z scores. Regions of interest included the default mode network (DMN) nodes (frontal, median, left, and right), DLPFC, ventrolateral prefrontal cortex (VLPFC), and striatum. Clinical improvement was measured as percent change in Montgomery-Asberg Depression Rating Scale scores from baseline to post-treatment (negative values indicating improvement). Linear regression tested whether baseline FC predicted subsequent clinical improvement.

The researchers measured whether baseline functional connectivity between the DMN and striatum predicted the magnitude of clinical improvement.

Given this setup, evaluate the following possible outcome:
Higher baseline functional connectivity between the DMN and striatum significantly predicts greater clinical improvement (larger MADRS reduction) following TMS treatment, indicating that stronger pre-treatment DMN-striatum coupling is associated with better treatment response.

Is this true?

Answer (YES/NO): NO